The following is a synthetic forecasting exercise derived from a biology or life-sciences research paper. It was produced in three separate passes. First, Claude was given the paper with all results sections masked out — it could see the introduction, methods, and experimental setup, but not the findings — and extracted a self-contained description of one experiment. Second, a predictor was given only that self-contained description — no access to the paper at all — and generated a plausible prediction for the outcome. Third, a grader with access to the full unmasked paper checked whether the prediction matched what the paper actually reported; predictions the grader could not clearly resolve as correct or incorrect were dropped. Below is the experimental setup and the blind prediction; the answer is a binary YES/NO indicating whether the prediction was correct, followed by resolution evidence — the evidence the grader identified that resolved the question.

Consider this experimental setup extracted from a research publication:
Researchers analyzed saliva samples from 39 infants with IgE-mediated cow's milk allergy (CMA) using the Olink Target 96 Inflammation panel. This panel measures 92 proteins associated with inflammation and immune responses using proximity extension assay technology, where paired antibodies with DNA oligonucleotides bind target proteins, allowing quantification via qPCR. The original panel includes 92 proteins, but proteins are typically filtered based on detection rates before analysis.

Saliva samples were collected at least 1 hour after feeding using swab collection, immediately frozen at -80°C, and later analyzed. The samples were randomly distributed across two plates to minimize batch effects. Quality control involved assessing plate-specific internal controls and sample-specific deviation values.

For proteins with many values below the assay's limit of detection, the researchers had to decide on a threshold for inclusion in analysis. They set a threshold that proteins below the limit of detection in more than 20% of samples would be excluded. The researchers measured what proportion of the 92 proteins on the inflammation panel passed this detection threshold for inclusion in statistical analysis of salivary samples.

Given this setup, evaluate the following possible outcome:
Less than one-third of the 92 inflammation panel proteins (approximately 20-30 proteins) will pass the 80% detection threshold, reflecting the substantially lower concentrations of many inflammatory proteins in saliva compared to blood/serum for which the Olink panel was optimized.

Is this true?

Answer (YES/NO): NO